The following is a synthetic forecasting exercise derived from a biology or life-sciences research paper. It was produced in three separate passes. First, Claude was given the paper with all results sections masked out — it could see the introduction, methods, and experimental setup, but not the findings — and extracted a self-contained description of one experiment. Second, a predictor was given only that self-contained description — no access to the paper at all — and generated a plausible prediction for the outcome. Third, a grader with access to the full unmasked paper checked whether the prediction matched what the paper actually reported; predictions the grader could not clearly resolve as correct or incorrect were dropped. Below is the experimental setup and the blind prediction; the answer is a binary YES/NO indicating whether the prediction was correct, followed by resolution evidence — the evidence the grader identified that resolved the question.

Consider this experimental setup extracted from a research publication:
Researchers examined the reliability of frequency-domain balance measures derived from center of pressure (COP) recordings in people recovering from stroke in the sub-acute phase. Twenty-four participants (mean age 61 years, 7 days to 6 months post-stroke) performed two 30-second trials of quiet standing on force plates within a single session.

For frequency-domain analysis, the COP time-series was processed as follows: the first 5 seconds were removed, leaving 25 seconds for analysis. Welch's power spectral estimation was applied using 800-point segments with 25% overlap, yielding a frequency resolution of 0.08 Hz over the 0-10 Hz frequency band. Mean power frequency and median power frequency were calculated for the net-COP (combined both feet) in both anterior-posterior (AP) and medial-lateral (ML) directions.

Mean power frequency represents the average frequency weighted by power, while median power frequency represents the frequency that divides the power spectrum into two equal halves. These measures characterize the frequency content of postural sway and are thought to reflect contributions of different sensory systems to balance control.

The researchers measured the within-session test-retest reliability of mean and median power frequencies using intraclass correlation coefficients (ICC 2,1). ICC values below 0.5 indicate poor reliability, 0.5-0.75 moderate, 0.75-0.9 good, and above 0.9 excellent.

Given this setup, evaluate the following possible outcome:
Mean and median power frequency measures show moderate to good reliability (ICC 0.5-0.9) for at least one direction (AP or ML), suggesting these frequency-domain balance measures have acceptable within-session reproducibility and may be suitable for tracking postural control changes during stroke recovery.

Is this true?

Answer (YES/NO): NO